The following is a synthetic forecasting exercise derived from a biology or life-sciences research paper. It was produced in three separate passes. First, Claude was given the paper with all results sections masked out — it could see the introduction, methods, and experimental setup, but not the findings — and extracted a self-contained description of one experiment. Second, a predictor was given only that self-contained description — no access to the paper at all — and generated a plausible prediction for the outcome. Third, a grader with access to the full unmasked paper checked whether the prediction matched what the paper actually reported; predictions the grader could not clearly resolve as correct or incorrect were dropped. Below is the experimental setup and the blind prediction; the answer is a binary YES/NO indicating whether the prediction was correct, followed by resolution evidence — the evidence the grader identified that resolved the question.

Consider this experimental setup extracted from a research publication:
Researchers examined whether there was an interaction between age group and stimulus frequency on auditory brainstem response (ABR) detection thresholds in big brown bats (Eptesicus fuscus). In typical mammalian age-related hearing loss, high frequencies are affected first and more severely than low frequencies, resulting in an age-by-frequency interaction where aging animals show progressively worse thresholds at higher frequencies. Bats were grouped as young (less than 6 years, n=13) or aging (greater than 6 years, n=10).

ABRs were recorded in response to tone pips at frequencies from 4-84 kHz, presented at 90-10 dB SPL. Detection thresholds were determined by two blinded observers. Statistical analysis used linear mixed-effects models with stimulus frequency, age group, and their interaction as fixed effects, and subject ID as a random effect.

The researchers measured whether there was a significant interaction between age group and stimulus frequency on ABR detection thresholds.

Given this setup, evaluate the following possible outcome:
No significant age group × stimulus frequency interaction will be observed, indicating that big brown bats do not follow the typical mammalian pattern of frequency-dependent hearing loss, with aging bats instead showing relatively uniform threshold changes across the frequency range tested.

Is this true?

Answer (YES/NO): YES